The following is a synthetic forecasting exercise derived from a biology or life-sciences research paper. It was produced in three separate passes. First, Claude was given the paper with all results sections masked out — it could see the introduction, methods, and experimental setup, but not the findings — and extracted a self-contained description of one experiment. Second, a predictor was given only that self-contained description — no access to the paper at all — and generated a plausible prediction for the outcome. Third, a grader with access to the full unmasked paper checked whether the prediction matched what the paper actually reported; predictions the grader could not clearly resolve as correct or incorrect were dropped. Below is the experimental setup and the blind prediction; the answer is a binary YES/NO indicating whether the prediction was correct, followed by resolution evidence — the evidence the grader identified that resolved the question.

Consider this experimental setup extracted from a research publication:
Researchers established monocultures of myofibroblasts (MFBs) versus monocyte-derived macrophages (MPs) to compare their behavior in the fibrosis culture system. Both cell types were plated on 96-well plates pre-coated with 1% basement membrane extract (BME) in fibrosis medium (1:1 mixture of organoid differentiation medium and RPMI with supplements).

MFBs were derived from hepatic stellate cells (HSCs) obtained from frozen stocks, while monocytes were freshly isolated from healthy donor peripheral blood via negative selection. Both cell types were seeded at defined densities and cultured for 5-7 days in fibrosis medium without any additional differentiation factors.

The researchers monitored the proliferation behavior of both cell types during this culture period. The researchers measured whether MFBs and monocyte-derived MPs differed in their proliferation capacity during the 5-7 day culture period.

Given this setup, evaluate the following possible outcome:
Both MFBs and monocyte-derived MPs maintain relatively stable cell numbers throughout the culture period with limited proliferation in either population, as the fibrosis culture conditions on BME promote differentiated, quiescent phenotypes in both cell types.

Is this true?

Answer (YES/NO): NO